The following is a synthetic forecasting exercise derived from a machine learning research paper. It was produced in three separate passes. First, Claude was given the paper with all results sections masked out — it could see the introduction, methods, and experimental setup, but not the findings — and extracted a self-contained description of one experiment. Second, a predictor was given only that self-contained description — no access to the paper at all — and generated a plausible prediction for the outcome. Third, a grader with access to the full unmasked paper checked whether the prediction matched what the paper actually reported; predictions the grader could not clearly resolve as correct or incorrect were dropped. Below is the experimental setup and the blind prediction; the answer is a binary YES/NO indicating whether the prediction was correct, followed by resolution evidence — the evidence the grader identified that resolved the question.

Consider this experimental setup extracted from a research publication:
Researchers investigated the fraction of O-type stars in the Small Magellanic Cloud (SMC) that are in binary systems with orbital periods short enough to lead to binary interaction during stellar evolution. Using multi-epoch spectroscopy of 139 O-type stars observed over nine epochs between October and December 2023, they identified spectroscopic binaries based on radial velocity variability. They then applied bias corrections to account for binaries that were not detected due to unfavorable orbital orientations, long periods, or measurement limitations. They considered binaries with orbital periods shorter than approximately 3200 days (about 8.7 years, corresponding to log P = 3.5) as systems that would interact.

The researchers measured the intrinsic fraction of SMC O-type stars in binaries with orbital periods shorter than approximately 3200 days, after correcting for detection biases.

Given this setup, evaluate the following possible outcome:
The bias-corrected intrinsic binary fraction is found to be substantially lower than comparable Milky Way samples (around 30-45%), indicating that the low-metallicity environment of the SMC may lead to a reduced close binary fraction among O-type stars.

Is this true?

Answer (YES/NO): NO